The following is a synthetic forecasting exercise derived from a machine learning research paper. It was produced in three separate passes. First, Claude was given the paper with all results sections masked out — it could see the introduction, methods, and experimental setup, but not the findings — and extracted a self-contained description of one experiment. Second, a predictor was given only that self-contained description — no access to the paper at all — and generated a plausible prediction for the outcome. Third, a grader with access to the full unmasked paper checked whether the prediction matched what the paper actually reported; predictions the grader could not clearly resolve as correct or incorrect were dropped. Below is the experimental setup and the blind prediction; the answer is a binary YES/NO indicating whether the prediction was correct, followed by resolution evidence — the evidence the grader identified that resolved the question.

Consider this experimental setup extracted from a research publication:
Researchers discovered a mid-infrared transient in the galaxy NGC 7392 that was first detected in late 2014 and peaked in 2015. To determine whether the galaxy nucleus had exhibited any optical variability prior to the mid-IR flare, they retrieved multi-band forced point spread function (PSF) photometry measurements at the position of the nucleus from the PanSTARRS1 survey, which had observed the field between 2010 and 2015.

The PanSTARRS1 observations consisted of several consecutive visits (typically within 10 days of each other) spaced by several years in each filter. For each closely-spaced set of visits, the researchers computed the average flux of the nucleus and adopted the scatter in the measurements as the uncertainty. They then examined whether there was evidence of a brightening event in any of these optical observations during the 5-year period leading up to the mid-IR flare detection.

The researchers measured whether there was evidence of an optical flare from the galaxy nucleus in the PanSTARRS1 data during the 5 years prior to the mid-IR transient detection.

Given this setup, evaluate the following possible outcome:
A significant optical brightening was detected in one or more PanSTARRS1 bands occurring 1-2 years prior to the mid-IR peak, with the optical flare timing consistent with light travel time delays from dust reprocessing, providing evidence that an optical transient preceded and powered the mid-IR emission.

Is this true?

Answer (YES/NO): NO